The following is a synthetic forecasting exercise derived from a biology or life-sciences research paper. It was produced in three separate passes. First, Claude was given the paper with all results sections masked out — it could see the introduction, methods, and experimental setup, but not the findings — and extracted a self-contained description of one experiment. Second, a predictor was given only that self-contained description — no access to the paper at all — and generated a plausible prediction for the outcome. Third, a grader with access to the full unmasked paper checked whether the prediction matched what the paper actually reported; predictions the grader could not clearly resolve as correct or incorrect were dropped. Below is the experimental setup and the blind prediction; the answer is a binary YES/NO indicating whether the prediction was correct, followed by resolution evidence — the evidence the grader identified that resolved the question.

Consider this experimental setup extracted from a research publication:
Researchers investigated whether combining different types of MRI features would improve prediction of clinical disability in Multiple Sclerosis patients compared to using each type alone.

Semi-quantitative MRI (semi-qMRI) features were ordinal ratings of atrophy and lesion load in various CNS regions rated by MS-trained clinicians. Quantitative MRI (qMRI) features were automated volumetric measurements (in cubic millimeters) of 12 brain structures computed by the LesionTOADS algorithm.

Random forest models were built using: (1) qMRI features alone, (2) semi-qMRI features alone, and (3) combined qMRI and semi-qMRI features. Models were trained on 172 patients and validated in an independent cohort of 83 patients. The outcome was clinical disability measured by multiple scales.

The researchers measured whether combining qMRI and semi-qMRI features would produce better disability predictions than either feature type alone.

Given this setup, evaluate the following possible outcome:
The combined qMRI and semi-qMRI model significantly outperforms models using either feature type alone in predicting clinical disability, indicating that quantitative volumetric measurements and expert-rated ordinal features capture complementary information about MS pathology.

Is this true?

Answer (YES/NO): NO